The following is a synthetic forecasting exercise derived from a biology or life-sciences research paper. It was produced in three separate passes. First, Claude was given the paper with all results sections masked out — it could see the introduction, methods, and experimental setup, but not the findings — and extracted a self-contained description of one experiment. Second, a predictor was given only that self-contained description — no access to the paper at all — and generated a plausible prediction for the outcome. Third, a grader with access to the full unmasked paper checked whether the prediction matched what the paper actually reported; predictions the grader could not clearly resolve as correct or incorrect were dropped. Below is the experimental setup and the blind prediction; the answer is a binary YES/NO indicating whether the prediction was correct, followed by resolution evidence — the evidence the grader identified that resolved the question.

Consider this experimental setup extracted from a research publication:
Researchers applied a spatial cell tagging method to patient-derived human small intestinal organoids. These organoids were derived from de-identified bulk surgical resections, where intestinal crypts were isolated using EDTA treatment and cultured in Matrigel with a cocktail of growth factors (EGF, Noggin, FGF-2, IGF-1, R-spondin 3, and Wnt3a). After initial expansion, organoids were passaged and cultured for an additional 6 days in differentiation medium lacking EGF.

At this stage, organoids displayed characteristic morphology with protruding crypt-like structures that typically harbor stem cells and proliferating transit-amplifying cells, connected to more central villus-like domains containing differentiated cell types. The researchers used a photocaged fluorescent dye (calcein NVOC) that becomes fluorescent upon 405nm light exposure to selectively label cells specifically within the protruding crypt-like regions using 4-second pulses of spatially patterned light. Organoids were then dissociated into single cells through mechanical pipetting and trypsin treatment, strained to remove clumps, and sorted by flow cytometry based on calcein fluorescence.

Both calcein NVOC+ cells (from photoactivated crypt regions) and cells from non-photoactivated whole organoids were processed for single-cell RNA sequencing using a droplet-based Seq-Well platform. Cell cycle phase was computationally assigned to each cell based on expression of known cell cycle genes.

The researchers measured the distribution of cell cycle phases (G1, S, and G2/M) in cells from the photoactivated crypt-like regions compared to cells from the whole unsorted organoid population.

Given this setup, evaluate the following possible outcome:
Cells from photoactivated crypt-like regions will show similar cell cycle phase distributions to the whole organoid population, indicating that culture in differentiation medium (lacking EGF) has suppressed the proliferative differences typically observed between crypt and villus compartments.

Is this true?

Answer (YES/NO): NO